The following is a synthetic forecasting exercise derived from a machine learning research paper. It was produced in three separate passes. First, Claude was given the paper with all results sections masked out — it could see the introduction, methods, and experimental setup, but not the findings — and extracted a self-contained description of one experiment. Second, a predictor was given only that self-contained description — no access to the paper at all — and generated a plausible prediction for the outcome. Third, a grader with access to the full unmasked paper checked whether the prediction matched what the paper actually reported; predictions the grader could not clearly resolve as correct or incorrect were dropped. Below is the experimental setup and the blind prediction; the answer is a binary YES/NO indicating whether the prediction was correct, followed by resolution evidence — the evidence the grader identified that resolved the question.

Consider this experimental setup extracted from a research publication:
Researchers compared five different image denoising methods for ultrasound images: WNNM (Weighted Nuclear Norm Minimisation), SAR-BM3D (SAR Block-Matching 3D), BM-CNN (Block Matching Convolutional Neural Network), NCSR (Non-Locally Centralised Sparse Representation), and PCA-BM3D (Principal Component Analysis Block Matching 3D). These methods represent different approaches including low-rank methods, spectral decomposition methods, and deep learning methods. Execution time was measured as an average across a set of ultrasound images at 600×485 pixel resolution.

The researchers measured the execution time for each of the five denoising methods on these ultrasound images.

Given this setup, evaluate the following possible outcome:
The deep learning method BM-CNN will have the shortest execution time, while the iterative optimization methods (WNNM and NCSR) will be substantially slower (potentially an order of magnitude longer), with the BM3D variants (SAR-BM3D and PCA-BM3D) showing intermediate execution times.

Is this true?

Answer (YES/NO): NO